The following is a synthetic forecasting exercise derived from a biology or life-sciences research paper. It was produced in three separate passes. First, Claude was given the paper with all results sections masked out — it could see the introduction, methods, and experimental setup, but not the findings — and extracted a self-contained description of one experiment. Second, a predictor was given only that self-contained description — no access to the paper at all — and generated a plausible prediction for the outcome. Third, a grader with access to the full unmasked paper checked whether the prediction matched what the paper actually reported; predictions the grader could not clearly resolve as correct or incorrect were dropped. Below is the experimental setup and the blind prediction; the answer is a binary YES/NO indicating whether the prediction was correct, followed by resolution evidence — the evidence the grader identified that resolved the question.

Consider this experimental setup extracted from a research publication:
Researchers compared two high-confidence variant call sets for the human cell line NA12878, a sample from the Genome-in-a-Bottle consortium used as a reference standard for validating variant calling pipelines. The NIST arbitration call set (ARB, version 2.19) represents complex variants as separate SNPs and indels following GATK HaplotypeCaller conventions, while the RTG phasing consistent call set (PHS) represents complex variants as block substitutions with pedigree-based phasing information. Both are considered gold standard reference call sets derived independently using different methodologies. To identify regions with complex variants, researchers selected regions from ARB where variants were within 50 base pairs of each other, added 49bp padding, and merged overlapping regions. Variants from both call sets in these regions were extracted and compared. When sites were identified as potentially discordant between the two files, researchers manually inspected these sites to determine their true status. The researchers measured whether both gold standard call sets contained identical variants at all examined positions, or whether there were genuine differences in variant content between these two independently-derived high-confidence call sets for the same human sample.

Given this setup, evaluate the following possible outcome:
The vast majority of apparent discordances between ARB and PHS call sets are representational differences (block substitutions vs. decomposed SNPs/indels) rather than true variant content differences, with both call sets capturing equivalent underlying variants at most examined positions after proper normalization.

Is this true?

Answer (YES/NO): YES